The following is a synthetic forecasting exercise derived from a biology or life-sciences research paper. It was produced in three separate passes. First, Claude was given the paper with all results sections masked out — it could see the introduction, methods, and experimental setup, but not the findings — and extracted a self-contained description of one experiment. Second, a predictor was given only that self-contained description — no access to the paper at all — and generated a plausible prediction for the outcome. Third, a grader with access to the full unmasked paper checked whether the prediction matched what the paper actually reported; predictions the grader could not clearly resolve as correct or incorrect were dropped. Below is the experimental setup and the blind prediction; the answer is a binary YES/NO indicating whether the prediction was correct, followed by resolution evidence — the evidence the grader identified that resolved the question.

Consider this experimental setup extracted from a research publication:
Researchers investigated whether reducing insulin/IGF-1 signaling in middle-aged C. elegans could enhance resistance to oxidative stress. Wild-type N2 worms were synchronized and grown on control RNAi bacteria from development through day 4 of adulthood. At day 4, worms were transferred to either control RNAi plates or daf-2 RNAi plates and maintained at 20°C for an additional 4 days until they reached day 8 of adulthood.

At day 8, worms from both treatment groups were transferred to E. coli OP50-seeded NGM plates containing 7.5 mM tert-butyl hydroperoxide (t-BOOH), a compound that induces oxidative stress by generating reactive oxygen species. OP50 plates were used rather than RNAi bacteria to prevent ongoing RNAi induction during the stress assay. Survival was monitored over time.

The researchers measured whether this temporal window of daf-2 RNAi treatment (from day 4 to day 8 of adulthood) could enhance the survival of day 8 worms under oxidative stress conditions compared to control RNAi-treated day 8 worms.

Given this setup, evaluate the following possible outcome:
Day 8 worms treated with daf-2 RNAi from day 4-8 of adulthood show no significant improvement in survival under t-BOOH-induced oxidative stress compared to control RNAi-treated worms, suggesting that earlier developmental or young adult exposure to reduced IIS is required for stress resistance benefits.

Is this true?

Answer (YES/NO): YES